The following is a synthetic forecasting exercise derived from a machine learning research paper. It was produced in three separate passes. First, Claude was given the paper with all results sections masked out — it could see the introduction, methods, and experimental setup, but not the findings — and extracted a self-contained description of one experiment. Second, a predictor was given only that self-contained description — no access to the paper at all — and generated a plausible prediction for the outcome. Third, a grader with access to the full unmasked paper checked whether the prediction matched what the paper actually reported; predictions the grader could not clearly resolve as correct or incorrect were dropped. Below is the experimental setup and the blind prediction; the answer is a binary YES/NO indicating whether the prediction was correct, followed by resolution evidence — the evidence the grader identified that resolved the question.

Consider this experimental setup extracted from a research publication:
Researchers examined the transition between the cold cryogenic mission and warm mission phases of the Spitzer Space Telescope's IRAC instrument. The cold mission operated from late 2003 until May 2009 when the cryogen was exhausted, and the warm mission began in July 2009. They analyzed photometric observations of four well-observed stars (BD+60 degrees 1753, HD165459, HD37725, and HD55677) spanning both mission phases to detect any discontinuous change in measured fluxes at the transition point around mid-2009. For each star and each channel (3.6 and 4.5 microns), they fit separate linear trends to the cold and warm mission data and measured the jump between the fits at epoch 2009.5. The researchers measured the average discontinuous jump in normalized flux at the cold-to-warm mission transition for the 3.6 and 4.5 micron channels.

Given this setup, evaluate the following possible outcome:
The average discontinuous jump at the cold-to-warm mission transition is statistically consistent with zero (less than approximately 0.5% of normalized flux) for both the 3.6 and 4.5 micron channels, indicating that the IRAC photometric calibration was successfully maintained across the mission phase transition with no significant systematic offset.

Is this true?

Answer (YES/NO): NO